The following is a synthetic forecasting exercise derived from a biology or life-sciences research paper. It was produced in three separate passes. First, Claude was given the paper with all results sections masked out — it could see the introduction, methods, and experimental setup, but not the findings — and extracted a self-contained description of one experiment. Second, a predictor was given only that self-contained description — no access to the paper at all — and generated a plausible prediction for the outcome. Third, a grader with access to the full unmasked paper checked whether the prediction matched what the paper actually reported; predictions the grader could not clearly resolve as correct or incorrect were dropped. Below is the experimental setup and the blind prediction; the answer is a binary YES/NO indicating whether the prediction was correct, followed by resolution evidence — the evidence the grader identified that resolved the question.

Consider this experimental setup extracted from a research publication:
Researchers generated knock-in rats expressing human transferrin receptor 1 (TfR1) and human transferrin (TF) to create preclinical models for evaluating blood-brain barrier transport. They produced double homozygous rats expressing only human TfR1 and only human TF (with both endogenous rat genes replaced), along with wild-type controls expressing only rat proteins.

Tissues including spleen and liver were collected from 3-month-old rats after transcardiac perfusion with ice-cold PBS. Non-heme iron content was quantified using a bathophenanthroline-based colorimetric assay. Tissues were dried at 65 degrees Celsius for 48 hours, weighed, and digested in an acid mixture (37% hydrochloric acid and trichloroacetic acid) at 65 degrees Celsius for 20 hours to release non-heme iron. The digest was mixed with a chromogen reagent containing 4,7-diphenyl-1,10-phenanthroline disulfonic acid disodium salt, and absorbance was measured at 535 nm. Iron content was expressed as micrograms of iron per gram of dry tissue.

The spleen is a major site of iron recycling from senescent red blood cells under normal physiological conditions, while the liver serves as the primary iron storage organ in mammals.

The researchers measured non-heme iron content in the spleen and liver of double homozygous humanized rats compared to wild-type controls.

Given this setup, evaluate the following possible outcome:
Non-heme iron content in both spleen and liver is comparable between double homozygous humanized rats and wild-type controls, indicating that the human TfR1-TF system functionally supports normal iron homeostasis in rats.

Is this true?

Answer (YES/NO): NO